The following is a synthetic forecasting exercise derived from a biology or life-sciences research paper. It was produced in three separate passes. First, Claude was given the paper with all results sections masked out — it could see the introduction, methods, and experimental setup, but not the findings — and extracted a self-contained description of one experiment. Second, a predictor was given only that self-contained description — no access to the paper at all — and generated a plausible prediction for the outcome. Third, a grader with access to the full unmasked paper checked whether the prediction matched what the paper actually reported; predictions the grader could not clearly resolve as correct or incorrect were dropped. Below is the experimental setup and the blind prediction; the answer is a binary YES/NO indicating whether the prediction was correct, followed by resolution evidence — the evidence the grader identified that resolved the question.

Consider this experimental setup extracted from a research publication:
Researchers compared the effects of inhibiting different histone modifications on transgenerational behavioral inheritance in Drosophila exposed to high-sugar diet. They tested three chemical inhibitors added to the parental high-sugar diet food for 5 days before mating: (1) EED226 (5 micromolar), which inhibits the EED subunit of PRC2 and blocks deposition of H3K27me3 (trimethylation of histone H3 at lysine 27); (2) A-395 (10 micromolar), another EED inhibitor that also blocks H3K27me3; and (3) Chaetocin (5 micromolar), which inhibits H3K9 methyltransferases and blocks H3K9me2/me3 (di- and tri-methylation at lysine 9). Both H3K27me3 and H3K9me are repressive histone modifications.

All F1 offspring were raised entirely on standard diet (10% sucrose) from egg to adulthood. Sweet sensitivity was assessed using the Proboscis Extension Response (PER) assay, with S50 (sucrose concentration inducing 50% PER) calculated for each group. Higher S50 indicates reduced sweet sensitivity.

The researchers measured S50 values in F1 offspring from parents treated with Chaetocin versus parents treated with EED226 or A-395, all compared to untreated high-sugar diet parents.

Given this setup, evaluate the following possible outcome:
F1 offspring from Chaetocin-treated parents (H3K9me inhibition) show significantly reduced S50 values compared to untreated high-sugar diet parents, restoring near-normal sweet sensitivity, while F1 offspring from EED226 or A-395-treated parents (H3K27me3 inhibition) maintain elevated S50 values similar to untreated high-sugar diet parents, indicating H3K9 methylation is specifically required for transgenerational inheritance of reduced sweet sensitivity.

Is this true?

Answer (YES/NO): NO